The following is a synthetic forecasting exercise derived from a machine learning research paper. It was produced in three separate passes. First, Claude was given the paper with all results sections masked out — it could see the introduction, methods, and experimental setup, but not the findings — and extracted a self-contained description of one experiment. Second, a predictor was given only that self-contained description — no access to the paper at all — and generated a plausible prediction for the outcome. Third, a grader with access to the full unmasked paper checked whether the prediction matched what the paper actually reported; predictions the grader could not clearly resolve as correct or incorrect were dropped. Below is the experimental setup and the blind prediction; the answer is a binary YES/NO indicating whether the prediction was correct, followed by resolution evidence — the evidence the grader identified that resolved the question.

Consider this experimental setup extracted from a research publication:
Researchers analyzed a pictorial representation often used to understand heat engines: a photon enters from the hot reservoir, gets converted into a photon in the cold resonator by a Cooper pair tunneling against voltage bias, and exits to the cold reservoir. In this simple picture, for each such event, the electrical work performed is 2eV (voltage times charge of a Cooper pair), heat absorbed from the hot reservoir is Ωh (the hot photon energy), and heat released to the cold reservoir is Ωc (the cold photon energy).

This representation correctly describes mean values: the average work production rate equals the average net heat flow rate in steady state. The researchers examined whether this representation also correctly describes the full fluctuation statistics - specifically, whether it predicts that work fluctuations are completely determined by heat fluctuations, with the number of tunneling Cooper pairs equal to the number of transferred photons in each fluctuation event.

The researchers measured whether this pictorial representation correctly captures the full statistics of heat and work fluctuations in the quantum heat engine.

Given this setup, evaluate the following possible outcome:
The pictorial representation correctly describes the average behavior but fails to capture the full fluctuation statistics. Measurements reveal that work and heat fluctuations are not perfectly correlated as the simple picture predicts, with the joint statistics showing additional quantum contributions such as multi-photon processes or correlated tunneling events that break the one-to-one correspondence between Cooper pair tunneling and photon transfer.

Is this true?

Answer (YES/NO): NO